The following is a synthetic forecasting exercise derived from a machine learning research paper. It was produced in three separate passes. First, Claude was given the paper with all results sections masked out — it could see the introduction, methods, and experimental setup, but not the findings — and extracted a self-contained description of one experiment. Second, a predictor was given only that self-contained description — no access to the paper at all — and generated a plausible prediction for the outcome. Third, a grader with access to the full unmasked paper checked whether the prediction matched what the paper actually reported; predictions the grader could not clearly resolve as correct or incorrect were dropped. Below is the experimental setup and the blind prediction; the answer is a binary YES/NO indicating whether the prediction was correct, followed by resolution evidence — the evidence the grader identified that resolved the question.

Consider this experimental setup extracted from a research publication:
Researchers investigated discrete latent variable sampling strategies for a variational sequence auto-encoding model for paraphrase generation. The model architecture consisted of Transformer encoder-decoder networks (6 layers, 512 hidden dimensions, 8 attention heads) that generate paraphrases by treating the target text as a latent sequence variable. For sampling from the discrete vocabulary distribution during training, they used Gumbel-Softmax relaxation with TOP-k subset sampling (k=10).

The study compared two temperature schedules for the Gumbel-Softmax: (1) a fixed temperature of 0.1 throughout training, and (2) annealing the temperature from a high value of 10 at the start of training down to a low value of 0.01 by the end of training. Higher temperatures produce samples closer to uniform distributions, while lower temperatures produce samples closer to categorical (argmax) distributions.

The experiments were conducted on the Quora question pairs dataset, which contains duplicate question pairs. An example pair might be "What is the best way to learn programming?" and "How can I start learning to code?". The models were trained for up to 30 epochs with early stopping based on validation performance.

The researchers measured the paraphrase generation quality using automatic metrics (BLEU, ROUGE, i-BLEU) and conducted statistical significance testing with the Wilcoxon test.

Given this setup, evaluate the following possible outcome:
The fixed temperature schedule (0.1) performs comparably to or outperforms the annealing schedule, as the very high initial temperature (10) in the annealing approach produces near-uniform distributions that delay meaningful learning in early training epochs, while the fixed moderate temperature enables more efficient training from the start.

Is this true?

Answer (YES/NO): NO